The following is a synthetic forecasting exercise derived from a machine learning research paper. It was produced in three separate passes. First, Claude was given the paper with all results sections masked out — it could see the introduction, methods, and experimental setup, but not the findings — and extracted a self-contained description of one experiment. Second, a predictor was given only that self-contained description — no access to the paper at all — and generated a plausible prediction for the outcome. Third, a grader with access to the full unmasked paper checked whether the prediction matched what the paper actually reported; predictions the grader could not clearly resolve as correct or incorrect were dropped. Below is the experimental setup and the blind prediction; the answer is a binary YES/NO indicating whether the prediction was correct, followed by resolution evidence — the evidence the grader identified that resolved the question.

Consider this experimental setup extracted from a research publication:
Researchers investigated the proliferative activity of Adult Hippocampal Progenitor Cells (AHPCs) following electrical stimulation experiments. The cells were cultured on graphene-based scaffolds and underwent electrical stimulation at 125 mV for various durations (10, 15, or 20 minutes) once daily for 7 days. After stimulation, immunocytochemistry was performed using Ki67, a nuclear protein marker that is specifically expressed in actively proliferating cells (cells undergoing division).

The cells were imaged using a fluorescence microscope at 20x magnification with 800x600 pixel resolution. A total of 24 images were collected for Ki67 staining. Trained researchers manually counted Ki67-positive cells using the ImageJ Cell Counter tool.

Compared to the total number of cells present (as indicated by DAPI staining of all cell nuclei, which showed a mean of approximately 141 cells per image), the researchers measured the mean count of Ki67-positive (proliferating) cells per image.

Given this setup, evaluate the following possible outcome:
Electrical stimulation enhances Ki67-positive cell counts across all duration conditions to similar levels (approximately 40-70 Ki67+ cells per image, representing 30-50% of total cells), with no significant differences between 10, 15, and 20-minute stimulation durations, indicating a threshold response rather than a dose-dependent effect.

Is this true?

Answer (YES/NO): NO